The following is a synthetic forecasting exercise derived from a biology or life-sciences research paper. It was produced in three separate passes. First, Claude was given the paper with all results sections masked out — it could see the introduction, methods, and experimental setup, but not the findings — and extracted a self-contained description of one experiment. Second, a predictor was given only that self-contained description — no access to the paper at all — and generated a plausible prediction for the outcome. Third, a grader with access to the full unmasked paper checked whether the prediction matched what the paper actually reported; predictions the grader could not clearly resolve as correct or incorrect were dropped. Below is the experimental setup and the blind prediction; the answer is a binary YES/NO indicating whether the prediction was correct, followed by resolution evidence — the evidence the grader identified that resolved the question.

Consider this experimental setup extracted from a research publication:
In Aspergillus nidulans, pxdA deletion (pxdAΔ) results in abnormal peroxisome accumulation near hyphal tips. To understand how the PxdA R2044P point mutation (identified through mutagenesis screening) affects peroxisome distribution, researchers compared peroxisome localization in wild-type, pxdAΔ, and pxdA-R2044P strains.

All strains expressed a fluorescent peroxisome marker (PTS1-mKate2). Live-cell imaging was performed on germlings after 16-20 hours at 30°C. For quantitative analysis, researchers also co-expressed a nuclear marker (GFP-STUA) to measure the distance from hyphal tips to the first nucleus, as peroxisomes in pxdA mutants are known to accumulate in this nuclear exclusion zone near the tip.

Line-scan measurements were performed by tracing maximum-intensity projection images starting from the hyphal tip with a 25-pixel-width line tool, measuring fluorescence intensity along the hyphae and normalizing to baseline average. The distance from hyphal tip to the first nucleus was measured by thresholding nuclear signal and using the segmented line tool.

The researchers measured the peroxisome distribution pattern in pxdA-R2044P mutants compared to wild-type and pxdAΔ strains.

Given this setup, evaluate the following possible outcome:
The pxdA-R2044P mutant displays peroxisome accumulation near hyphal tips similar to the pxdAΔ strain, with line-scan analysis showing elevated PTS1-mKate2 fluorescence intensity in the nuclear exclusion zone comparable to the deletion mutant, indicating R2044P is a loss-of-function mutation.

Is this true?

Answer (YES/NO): NO